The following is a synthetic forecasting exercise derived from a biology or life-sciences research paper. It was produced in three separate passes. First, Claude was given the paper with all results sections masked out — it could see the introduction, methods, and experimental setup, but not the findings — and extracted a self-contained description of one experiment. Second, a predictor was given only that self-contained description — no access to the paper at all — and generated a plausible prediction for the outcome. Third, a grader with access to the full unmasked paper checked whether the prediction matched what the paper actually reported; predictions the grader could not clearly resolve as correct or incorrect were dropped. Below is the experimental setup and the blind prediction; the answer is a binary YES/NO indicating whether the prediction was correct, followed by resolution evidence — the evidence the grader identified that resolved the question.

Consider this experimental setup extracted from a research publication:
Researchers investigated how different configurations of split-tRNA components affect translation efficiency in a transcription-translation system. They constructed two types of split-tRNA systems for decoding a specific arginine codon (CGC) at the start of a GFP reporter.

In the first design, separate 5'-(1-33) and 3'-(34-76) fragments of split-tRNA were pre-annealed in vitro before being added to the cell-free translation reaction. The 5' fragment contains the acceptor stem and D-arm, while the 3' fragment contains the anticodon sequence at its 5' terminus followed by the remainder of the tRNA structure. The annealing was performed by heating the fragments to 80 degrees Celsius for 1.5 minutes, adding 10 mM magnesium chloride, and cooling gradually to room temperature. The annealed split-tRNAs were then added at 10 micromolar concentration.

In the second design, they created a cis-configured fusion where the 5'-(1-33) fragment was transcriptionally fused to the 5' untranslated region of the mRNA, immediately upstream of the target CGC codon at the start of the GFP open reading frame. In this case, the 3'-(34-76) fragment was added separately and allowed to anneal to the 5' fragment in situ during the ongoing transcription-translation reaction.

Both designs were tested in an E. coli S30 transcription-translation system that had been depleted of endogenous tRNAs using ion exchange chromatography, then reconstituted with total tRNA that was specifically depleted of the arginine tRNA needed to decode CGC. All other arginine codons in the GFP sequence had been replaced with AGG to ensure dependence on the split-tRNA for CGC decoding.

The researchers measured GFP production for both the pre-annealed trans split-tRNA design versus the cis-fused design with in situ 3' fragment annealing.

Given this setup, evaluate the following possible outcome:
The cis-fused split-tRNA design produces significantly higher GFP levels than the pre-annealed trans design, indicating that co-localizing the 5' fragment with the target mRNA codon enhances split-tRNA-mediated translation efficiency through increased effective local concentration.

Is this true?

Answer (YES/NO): NO